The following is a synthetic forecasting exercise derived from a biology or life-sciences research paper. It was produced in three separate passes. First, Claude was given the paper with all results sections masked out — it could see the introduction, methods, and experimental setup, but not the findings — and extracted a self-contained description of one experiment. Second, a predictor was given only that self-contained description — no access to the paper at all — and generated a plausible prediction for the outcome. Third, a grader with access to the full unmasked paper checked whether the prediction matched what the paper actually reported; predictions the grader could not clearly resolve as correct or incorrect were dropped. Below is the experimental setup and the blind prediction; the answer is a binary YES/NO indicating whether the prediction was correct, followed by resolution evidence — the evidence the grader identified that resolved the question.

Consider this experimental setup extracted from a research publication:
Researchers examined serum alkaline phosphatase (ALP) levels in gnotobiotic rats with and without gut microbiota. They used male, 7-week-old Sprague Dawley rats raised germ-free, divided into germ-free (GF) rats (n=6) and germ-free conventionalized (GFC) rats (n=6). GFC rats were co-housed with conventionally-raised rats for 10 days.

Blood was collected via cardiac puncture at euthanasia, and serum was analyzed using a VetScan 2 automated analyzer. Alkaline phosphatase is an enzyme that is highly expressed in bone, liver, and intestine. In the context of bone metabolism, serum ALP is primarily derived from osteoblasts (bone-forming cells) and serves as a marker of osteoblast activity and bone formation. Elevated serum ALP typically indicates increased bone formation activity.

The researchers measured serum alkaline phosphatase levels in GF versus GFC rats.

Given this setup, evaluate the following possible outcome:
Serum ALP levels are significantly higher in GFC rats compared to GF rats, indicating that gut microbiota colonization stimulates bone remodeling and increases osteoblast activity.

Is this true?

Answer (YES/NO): YES